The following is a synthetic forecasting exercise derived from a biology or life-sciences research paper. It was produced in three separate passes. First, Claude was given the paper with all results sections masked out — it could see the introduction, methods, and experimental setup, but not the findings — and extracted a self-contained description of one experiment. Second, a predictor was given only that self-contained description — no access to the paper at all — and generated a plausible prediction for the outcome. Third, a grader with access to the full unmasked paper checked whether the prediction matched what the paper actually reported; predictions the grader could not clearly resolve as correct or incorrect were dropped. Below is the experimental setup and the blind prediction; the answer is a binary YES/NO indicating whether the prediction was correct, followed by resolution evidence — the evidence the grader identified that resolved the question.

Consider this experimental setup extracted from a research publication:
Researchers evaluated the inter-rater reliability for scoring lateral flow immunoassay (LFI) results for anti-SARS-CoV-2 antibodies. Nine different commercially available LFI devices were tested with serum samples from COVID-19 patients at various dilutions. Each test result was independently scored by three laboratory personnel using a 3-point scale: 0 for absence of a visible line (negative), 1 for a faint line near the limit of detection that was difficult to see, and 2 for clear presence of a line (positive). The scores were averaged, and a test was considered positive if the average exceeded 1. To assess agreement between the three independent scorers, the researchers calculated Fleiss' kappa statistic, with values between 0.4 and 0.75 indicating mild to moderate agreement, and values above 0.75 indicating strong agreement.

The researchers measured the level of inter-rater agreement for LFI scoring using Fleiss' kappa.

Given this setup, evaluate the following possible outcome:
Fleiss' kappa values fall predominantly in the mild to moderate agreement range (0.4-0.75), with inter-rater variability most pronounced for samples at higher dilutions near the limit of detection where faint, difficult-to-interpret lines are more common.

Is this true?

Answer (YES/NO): YES